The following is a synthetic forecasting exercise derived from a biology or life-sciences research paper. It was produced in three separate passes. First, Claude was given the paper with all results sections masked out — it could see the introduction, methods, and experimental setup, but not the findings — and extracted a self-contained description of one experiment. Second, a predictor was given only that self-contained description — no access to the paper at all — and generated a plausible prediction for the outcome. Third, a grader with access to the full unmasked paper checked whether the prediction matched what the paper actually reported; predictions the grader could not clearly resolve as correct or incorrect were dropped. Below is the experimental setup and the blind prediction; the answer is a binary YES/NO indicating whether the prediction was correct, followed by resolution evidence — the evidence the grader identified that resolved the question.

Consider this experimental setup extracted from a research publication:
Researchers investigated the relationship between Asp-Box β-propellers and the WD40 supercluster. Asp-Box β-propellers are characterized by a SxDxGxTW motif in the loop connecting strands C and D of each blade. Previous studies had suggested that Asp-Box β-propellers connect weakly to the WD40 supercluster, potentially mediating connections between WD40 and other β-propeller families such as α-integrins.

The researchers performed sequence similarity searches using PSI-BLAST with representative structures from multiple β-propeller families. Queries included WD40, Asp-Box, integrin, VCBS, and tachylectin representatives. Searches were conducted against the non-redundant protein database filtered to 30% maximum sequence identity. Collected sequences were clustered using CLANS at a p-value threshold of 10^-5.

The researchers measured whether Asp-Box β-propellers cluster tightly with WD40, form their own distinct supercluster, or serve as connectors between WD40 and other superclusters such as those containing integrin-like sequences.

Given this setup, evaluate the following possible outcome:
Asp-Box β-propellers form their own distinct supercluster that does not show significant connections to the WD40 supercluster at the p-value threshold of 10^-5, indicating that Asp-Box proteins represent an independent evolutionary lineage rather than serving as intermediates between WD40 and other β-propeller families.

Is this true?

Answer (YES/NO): YES